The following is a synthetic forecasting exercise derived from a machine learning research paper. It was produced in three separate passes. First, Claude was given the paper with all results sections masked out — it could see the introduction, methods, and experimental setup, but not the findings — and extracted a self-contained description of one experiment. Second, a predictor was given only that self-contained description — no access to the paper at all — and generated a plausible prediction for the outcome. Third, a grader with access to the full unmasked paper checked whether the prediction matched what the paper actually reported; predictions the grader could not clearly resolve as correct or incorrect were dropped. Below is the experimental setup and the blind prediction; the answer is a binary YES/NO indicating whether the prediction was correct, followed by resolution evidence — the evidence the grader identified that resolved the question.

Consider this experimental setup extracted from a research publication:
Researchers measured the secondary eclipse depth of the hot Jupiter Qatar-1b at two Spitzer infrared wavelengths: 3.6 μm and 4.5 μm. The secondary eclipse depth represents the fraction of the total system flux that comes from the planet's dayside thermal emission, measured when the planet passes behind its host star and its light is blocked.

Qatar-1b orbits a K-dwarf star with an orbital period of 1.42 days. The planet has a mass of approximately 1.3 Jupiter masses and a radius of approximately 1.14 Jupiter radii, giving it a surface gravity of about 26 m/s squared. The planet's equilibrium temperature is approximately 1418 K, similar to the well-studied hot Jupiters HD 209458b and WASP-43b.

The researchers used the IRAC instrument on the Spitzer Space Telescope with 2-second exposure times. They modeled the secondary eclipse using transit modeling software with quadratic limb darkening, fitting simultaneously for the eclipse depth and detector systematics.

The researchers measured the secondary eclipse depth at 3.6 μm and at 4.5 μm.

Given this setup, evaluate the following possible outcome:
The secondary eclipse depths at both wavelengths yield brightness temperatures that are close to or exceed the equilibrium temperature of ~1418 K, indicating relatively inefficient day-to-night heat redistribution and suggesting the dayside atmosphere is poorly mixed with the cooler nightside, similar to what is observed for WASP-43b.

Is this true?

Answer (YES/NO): NO